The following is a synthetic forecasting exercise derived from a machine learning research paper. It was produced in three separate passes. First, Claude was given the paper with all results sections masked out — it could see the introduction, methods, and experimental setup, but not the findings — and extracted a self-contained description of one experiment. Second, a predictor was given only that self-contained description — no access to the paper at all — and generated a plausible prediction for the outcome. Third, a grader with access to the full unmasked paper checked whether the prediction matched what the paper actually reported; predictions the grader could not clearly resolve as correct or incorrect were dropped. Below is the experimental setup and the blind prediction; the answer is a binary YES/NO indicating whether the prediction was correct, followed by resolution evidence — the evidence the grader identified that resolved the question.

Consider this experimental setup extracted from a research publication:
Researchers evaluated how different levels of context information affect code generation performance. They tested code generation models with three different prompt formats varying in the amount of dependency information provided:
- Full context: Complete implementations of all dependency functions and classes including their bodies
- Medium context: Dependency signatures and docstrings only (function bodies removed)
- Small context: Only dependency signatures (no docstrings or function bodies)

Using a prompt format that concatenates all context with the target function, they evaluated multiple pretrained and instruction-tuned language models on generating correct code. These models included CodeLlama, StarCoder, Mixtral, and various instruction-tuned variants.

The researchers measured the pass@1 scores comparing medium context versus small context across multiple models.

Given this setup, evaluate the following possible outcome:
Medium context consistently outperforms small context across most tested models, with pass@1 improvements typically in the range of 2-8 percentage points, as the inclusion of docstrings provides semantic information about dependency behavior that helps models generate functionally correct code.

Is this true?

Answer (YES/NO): NO